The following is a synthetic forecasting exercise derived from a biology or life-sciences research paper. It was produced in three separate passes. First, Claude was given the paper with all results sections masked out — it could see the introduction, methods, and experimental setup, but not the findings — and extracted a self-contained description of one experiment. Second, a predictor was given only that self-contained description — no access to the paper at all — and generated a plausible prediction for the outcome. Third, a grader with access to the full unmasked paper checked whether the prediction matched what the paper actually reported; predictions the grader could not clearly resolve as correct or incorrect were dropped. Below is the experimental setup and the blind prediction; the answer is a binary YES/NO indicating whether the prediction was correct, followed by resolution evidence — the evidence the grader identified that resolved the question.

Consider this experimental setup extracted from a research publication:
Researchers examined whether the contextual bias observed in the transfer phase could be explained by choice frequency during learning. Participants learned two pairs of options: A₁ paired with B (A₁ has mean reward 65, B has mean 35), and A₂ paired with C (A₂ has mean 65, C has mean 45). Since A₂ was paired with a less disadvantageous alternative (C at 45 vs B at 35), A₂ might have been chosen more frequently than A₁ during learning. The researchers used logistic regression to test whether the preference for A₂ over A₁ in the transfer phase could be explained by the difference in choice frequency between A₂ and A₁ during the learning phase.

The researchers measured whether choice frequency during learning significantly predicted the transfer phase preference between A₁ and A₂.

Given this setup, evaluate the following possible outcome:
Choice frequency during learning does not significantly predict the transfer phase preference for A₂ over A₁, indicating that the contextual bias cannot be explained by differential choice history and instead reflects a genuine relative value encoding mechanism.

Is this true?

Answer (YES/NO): YES